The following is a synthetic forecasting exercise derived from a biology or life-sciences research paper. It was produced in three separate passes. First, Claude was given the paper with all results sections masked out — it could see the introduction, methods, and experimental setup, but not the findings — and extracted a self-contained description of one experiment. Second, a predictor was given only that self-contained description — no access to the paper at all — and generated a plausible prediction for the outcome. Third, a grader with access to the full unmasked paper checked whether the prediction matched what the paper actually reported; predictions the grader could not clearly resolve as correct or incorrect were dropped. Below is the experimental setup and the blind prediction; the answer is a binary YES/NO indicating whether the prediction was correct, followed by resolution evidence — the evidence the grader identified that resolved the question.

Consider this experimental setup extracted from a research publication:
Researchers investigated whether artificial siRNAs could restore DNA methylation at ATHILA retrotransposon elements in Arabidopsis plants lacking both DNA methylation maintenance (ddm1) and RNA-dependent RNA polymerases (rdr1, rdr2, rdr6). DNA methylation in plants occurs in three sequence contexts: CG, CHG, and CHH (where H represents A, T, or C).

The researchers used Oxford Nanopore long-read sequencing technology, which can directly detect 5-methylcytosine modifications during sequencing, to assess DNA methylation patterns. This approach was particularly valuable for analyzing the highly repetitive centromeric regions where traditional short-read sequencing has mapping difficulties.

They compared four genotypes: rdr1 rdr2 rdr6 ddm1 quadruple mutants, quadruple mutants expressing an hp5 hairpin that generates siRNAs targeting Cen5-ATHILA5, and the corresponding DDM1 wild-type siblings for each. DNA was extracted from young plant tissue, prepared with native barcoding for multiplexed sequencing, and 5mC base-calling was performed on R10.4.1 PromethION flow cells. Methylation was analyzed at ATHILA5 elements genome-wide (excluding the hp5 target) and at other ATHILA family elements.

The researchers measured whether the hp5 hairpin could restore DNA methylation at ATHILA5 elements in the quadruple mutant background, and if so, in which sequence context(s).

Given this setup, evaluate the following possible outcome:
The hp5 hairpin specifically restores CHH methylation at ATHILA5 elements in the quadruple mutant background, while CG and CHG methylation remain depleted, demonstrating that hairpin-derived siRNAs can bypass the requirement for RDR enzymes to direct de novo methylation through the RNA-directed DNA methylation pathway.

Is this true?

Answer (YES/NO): NO